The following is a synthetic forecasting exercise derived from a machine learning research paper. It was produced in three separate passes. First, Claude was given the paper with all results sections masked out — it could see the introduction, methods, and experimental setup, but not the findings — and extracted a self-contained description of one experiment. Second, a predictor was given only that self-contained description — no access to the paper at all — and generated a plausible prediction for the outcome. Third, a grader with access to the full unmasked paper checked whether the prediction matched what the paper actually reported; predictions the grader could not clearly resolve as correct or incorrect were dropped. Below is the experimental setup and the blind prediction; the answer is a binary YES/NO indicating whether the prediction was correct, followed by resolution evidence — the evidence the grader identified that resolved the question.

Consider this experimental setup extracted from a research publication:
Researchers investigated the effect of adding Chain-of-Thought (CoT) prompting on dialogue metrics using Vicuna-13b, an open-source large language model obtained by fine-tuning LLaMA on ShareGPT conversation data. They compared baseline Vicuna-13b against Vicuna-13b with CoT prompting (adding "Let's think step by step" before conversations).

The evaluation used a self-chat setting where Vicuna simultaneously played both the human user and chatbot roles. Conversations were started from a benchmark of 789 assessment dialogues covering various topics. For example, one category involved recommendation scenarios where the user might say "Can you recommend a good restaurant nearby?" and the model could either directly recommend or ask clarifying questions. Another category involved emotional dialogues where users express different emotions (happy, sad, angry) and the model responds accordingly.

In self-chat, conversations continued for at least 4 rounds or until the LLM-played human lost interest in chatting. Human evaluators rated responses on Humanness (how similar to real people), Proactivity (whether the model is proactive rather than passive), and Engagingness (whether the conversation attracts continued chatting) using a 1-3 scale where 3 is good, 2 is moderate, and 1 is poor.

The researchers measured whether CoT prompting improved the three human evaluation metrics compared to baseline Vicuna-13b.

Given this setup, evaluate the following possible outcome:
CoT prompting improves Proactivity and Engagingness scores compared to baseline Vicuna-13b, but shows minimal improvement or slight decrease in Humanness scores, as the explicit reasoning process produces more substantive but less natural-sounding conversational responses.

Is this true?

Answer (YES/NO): NO